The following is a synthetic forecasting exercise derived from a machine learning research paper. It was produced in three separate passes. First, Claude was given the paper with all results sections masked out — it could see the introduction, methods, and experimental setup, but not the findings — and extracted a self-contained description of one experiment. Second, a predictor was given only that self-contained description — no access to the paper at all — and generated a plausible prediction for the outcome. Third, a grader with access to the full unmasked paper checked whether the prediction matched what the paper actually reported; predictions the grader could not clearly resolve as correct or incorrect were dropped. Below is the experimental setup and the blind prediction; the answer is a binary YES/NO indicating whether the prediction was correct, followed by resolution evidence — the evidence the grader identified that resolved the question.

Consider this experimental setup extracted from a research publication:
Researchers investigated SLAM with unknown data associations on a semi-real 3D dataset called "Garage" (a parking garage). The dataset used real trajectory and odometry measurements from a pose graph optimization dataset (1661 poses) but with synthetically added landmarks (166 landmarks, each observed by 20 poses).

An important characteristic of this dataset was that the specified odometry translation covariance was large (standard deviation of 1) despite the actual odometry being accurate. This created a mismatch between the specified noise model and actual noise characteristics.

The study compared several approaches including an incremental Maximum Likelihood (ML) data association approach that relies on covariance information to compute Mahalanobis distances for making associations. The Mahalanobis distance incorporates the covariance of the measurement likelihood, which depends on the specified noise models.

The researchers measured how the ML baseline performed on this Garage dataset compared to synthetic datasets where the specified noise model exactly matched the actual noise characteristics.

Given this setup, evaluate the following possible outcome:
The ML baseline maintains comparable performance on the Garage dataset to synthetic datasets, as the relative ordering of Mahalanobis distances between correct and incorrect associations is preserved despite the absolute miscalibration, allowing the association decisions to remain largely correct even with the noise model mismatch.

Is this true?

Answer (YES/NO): NO